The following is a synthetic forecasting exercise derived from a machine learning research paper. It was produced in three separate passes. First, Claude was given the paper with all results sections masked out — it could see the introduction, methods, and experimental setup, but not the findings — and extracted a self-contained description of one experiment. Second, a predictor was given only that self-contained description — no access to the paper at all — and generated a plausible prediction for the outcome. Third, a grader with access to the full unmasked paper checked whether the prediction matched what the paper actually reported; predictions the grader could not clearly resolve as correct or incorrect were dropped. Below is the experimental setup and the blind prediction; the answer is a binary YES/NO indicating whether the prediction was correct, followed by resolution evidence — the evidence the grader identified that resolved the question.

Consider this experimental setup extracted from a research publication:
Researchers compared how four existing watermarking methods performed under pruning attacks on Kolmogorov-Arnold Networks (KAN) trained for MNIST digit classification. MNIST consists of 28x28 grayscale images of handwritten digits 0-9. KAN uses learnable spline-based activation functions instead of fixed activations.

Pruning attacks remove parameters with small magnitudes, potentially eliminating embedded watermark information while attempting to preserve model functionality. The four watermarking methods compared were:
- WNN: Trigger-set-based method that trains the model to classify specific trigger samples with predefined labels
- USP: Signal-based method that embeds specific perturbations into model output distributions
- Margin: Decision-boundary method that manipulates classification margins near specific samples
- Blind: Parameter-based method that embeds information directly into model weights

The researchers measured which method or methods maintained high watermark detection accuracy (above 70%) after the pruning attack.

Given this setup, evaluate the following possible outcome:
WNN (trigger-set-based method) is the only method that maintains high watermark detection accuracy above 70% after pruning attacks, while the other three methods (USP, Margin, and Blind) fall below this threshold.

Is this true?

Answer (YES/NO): NO